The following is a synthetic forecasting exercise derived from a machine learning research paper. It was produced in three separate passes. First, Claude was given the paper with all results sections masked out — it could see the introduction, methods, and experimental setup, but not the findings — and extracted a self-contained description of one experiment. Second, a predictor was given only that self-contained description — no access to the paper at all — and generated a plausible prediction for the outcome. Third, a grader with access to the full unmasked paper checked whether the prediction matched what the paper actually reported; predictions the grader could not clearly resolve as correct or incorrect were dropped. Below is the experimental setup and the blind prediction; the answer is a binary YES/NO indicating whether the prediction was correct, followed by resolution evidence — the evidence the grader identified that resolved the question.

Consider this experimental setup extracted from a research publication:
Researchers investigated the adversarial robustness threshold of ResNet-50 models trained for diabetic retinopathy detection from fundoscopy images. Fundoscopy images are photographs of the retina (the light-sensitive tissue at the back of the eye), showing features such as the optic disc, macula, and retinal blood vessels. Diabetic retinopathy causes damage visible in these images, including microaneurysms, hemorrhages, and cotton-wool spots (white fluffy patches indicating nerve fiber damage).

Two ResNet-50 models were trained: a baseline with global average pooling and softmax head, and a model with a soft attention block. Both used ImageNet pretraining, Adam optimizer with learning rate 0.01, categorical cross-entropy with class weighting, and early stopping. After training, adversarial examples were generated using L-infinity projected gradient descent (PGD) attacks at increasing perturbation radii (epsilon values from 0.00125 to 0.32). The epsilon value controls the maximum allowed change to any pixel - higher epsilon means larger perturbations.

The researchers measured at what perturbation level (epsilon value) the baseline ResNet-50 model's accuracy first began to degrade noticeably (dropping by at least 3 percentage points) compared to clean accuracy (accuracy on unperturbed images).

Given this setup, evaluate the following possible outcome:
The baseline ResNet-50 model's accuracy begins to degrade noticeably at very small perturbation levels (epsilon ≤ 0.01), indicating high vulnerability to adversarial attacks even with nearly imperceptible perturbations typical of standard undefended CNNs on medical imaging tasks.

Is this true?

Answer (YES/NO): NO